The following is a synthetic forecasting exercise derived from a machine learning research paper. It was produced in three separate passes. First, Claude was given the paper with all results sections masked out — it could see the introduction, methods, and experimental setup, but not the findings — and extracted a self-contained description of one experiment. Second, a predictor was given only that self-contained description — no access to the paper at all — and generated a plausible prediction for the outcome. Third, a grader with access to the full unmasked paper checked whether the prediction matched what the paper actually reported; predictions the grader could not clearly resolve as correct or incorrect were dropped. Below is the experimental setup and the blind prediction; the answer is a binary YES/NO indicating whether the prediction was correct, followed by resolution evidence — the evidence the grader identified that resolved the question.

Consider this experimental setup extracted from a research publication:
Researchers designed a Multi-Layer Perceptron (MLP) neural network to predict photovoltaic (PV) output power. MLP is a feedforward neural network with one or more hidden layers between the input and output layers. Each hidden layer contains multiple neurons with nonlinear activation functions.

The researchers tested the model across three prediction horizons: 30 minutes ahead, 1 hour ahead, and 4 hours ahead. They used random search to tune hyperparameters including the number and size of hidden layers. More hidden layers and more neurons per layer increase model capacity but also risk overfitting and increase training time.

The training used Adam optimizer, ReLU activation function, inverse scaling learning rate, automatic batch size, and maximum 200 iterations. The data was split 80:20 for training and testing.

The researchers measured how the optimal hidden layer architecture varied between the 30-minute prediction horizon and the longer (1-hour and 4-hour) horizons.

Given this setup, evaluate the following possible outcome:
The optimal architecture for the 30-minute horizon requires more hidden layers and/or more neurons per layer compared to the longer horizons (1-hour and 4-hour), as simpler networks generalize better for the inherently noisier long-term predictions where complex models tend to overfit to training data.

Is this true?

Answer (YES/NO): YES